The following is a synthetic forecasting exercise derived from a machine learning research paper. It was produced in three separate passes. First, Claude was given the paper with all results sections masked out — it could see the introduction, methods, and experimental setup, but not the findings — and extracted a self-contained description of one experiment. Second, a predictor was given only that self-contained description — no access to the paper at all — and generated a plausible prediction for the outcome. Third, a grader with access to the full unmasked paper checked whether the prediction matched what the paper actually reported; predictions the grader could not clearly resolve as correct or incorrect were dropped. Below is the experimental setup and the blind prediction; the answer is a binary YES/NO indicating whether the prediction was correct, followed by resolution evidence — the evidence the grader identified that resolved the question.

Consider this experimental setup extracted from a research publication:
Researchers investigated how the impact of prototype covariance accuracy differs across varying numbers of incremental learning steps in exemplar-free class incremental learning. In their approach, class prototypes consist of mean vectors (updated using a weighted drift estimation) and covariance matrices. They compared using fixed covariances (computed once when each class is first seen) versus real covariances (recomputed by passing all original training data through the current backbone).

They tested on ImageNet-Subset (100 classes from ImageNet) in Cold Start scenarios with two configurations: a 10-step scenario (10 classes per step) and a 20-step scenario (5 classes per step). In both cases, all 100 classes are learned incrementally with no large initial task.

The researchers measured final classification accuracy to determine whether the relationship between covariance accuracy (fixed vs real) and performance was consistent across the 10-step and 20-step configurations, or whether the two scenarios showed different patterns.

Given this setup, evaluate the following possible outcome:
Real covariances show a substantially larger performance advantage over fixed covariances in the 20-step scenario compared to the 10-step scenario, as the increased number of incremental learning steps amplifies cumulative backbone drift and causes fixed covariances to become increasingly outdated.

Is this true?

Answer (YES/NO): NO